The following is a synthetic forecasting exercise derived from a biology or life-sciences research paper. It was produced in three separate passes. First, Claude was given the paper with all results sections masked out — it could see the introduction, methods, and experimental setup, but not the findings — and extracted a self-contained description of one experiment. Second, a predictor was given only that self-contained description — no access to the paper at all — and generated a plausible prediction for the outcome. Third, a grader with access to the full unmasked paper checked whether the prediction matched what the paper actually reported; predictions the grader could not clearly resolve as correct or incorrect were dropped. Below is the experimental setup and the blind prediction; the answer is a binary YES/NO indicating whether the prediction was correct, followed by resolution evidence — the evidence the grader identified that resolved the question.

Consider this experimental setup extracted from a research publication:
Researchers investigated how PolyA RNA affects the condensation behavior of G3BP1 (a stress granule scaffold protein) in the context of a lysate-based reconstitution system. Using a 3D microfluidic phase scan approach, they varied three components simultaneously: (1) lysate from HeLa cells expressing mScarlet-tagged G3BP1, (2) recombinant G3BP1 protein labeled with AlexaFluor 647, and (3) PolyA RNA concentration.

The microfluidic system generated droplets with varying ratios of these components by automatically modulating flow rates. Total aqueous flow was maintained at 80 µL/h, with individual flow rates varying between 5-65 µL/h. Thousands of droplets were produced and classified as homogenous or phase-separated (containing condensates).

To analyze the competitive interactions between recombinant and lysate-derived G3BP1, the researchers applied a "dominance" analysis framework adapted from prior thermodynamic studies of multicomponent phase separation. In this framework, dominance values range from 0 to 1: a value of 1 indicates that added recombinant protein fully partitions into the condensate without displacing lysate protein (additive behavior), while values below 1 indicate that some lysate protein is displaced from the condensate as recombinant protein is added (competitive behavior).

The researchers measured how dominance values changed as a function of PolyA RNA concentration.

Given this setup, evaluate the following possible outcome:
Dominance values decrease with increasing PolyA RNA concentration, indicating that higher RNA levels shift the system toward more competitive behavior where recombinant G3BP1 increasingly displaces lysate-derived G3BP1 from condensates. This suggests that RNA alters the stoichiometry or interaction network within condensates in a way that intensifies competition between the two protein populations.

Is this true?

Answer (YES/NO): NO